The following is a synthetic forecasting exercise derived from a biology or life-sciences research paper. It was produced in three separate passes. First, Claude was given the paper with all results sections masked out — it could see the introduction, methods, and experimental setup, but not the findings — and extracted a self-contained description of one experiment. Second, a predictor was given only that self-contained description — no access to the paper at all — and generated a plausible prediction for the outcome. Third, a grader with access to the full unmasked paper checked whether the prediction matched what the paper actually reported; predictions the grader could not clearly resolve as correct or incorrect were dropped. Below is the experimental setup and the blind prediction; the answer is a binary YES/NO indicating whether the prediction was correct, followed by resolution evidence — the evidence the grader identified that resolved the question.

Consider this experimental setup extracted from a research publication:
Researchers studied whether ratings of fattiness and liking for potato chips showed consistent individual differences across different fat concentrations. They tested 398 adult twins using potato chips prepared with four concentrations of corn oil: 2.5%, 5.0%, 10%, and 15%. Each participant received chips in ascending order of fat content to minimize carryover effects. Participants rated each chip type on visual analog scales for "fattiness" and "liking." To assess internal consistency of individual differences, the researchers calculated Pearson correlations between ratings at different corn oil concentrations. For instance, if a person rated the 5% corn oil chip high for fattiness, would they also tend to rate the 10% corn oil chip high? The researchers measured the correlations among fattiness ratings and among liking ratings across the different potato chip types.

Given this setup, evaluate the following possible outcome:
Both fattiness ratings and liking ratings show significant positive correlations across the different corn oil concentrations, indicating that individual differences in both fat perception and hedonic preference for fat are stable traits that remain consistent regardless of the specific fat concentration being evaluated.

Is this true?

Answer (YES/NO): YES